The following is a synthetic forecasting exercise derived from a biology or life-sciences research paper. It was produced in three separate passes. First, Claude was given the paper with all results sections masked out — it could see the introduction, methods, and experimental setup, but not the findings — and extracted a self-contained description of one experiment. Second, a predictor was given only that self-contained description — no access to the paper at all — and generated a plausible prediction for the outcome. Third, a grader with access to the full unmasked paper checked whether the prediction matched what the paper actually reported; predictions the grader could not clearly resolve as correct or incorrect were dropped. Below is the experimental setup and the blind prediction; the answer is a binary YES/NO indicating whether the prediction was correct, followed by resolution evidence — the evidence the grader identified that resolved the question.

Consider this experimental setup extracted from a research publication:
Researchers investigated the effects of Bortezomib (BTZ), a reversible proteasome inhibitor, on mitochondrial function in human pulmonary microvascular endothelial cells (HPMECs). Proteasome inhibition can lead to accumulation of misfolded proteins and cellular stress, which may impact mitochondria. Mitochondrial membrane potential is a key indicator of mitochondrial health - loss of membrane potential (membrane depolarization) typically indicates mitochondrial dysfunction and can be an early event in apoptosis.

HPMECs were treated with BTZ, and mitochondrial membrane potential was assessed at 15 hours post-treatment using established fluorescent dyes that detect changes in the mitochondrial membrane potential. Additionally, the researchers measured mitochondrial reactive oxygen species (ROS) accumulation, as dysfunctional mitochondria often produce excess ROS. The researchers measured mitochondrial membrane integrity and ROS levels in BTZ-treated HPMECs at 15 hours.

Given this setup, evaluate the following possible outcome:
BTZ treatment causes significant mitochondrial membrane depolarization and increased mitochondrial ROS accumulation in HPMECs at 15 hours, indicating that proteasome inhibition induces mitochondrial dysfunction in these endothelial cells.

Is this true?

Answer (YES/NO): YES